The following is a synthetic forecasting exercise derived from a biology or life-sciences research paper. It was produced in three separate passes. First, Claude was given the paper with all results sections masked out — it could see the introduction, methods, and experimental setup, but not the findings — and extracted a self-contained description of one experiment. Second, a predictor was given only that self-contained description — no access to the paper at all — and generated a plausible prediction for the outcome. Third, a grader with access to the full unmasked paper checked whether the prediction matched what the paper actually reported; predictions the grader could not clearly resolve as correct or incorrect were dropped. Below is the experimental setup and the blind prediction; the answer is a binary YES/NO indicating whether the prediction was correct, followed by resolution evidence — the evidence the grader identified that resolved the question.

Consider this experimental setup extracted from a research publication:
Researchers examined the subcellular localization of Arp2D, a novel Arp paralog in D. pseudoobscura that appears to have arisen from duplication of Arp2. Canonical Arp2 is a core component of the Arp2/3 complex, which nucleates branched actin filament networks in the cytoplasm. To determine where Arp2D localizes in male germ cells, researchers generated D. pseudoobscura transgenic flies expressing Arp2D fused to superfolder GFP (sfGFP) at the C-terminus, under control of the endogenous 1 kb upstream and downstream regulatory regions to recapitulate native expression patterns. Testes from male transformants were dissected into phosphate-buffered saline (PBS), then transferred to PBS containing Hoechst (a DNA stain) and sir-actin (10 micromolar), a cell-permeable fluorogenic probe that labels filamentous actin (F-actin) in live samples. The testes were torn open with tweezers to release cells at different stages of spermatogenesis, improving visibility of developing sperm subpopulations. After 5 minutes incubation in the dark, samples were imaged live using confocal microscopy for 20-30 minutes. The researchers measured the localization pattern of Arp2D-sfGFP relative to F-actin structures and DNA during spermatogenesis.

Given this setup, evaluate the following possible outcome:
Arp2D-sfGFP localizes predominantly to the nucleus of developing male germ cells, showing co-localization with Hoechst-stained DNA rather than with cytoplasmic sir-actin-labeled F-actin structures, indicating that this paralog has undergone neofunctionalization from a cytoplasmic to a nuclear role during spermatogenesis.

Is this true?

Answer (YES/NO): NO